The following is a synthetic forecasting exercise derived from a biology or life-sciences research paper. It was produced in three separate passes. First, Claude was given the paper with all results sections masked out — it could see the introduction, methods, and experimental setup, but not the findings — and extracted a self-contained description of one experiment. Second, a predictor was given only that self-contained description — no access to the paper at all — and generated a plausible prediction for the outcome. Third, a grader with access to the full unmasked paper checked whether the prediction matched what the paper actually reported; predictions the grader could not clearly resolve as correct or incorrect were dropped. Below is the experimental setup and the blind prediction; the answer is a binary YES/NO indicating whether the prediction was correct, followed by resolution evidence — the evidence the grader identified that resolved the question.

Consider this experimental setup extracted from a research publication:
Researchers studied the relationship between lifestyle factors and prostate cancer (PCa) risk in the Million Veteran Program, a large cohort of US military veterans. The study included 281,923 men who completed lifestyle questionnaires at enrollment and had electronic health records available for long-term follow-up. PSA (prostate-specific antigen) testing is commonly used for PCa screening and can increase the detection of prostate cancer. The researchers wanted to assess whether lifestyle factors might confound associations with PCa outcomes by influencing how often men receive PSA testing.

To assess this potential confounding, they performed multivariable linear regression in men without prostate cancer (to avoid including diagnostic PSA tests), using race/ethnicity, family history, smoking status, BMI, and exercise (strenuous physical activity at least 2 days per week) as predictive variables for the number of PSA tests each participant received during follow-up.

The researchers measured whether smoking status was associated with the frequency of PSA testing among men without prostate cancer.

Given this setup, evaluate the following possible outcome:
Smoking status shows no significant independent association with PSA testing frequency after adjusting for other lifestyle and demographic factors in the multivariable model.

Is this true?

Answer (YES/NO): NO